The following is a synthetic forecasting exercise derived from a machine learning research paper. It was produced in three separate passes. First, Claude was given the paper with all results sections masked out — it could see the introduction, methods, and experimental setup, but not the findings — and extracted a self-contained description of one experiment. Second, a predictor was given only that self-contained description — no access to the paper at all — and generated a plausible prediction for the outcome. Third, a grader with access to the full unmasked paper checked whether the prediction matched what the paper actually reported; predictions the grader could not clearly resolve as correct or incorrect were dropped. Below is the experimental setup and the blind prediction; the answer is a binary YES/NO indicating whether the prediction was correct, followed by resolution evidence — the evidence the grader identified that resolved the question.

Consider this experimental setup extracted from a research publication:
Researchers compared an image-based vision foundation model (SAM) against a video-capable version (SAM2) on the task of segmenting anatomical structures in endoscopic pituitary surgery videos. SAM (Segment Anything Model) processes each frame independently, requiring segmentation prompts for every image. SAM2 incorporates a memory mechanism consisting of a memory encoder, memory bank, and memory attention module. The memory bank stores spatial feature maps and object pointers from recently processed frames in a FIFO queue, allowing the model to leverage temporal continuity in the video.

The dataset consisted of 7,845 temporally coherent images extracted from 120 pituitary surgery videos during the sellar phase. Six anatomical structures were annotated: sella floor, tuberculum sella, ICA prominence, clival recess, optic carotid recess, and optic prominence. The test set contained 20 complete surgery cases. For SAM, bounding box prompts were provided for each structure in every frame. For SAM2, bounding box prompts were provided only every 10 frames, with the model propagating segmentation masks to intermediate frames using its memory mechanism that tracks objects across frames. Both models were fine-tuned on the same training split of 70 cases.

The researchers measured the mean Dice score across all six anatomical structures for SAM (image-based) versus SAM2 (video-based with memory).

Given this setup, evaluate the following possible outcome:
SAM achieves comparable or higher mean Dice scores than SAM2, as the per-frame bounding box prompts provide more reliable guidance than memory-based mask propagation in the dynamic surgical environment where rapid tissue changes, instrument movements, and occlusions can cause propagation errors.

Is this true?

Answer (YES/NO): NO